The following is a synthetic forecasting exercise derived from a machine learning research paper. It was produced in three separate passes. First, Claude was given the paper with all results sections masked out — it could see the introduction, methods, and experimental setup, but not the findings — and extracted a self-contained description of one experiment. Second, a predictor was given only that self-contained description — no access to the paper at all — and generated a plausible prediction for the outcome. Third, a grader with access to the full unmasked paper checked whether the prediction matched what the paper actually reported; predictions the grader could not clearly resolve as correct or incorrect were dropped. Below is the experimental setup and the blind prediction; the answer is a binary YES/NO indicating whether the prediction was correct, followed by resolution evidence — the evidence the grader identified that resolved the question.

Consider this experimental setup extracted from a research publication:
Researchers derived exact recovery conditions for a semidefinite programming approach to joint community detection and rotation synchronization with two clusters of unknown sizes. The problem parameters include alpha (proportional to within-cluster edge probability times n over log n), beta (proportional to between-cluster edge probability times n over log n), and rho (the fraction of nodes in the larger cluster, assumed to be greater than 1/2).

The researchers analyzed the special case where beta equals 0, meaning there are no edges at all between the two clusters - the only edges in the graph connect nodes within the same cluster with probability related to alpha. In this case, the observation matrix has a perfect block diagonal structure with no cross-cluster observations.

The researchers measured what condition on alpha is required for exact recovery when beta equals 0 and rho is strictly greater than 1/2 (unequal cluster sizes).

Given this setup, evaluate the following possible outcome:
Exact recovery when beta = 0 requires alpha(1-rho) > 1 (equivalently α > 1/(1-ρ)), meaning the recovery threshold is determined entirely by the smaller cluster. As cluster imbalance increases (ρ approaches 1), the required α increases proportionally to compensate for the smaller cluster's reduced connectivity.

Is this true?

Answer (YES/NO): YES